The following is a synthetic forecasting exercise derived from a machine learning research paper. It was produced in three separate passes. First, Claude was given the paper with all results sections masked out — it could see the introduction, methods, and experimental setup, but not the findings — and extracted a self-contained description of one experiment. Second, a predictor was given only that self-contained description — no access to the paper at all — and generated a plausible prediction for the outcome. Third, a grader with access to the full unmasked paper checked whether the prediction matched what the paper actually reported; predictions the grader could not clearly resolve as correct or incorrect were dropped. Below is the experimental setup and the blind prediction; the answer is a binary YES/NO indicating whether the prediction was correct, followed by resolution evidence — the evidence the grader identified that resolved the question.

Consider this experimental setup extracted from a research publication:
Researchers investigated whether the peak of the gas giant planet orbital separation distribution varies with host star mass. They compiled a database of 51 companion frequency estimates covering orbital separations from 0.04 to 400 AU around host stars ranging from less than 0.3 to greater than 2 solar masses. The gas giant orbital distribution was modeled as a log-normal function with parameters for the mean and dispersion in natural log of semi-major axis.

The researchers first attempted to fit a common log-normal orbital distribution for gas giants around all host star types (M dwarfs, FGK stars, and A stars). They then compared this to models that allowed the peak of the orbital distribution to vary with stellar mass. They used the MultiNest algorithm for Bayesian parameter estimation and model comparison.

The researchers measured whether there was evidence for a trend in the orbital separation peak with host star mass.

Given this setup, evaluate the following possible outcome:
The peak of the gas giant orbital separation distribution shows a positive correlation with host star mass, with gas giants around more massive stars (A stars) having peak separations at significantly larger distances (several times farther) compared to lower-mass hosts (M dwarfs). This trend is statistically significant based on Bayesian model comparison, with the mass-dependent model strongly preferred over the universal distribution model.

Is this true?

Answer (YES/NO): NO